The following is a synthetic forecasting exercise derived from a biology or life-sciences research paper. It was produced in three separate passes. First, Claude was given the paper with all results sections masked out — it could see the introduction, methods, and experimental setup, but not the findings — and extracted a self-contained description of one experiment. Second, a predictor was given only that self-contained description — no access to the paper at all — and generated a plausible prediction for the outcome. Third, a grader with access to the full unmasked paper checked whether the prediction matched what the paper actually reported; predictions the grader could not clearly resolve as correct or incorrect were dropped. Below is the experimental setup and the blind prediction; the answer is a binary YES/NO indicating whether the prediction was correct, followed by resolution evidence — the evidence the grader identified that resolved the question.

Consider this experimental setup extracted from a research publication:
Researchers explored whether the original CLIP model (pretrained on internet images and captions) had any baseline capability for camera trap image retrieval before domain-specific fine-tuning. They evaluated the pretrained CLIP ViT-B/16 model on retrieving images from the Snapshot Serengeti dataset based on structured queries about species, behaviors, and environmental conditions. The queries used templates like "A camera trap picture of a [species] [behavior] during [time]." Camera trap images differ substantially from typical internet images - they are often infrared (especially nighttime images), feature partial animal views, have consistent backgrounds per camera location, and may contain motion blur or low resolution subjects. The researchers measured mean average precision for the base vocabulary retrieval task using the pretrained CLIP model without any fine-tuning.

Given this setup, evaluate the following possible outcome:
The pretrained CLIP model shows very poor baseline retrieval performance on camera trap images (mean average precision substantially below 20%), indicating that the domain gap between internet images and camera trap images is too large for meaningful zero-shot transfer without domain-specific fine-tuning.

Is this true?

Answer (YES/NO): NO